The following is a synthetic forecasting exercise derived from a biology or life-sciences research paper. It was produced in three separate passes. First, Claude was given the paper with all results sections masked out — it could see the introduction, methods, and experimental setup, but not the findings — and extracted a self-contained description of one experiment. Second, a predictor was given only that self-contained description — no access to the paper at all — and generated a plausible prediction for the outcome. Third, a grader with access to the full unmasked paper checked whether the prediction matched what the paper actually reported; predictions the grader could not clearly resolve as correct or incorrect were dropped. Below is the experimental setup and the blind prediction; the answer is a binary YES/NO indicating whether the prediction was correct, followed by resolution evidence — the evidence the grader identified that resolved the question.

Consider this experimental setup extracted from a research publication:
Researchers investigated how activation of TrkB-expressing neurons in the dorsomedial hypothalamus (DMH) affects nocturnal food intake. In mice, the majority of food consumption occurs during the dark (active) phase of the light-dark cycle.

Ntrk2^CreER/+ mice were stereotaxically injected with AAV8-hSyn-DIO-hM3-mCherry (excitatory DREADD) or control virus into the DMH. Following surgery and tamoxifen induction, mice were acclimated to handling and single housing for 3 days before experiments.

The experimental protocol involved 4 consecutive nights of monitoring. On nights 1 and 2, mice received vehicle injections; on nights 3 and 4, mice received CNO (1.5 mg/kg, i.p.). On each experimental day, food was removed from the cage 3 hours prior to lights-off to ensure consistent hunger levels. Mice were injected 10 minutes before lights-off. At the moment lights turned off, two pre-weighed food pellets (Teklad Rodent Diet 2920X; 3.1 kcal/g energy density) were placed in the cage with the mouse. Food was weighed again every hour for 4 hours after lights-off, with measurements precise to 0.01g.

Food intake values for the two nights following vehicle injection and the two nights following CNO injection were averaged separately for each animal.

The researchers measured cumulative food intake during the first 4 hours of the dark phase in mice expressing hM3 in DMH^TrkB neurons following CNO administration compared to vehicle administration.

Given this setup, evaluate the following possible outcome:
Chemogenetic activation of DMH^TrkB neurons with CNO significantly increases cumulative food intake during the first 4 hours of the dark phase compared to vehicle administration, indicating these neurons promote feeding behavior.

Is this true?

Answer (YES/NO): NO